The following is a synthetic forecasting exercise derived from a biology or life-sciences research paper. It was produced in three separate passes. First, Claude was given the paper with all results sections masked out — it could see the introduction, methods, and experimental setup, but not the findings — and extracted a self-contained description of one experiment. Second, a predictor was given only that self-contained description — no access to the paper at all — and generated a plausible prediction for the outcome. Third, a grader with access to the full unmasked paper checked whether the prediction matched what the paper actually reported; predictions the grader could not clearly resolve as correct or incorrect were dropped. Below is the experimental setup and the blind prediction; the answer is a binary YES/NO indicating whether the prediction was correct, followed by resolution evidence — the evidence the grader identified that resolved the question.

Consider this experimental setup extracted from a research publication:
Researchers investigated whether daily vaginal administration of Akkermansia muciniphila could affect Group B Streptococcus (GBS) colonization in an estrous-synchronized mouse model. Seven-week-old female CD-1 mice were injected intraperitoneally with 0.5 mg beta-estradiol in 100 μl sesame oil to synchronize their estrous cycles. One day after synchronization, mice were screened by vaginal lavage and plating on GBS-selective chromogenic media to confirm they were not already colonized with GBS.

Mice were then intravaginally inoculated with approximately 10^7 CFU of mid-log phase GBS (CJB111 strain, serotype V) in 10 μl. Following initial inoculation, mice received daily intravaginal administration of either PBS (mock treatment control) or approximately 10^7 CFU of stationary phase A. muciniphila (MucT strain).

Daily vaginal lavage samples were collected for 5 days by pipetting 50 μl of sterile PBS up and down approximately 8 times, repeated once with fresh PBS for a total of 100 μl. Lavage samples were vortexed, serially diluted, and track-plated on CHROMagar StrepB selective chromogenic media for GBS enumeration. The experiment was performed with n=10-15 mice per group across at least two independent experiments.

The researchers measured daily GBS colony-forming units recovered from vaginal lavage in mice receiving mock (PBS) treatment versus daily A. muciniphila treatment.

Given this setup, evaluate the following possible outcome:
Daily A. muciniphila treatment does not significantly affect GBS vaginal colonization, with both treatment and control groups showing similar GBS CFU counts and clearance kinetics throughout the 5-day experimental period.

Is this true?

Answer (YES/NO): NO